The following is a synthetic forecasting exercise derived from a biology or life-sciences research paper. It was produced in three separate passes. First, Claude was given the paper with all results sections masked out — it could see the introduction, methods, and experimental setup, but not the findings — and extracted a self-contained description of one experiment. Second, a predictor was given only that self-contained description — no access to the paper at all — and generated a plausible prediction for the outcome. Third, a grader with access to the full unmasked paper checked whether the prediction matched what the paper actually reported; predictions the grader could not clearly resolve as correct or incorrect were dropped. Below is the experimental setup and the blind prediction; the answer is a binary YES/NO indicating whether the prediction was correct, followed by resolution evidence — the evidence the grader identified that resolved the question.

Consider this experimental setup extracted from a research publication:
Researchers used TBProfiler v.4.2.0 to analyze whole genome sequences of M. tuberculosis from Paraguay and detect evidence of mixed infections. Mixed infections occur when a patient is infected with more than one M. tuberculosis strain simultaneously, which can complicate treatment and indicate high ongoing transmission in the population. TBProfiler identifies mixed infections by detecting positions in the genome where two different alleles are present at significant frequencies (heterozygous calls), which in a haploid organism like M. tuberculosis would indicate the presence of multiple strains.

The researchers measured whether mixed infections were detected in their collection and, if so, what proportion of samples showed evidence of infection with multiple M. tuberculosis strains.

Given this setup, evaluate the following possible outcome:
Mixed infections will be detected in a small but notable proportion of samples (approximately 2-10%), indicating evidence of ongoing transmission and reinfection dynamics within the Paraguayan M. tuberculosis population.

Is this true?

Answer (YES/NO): YES